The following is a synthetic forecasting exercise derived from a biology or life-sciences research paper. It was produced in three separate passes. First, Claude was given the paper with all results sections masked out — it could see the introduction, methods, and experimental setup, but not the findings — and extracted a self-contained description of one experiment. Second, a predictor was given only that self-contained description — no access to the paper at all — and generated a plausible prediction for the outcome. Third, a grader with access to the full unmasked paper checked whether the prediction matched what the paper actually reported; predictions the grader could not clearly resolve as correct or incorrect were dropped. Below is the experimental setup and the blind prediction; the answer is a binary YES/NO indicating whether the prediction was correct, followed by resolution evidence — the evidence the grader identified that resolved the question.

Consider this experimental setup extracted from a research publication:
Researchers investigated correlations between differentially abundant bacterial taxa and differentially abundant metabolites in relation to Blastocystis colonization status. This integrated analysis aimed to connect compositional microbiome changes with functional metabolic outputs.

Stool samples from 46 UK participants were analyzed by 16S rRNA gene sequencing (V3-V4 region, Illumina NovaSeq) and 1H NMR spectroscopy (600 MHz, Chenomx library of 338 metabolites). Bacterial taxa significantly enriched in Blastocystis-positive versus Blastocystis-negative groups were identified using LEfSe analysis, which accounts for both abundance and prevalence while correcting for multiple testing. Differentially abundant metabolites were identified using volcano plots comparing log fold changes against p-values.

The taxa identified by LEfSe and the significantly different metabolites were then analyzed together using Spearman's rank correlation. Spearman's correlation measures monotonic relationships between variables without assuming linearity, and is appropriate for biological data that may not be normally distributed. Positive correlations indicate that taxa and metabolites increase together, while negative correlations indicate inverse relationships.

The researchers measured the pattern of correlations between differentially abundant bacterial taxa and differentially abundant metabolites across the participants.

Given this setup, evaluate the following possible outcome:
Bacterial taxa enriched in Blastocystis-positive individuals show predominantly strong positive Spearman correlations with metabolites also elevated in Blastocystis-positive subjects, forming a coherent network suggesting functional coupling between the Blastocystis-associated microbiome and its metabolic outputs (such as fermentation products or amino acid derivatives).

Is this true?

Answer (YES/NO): NO